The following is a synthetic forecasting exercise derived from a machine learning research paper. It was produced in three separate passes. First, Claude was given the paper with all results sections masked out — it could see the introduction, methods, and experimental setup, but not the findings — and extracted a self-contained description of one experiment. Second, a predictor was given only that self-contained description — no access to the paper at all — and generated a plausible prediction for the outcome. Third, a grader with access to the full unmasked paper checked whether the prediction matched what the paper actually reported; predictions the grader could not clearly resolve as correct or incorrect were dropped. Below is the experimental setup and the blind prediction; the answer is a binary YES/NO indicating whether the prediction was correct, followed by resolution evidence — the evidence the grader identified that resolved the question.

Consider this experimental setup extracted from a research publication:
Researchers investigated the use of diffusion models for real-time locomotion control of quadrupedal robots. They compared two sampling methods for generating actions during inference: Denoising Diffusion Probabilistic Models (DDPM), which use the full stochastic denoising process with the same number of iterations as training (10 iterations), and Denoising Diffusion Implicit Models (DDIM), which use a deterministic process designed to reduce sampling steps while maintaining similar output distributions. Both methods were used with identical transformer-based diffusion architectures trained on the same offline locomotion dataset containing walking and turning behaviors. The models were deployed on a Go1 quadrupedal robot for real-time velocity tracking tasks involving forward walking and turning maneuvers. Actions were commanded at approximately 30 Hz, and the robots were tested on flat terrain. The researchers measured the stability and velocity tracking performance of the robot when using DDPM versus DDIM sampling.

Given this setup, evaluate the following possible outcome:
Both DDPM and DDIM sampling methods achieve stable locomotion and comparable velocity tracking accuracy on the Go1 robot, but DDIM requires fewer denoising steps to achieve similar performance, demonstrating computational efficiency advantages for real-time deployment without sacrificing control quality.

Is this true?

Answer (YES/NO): NO